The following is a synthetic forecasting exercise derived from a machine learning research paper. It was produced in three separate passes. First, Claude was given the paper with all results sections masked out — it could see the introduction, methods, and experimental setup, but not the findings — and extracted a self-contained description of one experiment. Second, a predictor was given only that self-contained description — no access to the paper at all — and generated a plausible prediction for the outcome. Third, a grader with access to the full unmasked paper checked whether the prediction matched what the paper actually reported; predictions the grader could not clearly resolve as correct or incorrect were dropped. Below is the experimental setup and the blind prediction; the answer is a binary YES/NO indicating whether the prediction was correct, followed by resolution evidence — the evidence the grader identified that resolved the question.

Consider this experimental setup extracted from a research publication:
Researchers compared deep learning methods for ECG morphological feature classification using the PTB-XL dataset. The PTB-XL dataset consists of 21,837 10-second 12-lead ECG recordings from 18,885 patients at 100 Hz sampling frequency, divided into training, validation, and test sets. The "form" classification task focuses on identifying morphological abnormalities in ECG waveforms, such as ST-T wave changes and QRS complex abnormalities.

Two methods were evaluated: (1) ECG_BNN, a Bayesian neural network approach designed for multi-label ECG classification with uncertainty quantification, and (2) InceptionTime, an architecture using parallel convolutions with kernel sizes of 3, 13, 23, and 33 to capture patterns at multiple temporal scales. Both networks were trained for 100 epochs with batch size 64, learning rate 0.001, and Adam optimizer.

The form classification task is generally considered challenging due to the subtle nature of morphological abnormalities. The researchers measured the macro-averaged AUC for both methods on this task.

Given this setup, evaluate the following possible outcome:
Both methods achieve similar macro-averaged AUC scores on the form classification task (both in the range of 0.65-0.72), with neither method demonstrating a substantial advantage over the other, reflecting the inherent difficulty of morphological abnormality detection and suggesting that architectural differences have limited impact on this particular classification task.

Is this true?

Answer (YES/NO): NO